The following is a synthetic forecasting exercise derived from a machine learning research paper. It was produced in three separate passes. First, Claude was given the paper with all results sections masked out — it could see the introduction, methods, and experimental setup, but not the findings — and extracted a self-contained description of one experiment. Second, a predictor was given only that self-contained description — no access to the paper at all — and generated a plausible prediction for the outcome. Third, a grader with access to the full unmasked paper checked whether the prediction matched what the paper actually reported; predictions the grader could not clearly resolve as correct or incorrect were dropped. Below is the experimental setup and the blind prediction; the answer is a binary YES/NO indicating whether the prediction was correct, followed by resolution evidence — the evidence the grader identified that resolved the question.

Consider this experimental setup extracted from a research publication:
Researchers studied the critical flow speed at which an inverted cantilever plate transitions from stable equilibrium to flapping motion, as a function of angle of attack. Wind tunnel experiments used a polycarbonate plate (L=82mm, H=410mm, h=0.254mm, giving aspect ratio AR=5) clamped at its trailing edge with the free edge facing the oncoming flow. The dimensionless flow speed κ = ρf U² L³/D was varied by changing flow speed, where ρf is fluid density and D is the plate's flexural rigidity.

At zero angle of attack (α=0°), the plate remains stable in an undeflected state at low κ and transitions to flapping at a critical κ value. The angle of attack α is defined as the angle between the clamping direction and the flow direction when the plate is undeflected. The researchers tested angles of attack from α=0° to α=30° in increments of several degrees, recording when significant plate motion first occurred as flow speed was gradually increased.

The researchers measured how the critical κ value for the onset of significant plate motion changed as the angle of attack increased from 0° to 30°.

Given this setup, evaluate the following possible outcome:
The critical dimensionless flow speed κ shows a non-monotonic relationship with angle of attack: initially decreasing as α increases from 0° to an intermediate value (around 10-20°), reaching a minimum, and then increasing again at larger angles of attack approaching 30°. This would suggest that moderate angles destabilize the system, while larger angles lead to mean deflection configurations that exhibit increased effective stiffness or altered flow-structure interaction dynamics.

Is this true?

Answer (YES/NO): NO